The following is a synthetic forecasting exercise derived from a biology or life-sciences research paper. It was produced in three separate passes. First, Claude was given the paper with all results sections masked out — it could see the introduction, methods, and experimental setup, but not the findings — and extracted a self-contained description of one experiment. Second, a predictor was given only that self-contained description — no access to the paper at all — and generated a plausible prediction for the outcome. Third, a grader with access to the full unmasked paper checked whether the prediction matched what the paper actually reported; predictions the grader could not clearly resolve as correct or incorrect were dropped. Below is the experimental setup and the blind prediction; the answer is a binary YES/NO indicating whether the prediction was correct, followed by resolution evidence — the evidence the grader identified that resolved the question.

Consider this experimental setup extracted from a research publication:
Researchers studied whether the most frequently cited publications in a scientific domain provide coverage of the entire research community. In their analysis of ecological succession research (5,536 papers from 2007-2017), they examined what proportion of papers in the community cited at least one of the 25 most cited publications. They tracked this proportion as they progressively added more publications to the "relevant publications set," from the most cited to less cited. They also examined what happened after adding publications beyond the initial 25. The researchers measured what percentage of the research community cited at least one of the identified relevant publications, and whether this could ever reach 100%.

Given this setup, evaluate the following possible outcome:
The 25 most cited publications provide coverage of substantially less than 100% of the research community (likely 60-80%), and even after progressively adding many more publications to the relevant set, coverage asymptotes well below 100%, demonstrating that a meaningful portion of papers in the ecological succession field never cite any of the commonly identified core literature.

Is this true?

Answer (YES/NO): YES